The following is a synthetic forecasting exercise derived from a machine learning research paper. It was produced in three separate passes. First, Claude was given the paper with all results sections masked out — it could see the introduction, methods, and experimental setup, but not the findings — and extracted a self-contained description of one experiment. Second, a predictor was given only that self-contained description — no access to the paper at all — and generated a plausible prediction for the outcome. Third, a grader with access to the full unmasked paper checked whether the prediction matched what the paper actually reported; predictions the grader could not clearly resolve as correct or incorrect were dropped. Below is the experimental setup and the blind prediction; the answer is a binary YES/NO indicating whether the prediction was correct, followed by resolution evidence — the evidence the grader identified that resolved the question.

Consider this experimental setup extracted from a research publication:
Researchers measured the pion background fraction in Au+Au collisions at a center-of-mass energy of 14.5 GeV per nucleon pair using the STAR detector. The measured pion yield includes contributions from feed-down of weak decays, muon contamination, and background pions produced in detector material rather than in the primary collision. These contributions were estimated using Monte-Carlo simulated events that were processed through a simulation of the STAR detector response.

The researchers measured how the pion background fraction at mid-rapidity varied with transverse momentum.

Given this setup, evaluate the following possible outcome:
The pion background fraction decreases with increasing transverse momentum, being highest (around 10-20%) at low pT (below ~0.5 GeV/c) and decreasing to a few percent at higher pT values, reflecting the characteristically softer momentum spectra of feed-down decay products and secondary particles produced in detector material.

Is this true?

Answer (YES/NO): YES